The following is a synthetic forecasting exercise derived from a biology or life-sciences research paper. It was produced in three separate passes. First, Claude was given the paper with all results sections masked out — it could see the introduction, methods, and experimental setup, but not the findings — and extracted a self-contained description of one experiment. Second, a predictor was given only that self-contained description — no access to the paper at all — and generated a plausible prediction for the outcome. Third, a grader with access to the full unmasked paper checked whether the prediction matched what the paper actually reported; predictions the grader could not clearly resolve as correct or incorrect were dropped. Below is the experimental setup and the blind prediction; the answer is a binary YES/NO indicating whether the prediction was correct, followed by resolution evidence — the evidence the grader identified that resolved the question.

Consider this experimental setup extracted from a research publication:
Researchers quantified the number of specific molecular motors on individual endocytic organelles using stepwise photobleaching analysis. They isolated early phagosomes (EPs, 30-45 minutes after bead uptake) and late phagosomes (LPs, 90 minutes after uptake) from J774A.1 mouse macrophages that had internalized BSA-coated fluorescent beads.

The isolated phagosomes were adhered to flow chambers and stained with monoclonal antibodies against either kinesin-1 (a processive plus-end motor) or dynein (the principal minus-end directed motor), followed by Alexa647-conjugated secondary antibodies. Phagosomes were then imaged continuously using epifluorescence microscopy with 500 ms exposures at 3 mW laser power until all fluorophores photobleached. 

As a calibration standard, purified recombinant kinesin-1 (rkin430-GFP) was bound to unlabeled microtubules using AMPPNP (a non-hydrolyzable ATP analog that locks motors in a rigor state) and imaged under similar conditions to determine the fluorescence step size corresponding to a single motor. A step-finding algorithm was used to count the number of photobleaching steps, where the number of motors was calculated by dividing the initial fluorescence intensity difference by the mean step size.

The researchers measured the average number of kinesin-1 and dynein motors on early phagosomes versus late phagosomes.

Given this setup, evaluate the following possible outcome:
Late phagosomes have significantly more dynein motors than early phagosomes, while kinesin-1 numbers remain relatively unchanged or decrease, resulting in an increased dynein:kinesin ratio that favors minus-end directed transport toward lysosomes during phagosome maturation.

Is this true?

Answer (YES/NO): NO